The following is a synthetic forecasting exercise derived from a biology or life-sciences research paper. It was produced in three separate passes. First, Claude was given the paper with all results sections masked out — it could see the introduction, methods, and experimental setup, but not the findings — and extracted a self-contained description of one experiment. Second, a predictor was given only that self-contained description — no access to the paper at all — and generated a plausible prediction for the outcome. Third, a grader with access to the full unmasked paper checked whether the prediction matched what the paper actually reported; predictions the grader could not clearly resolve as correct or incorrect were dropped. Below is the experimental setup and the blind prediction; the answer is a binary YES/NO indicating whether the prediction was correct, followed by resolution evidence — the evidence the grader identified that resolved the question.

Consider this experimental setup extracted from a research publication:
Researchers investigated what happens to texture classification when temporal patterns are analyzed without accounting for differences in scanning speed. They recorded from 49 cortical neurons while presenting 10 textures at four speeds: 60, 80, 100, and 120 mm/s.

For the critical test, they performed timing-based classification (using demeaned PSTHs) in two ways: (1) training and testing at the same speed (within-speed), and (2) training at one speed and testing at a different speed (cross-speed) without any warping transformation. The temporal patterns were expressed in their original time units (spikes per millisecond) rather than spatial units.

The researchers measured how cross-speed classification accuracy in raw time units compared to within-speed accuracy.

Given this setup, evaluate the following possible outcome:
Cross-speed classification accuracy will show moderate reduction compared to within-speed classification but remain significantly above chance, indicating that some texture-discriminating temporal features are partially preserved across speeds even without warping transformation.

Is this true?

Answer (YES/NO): NO